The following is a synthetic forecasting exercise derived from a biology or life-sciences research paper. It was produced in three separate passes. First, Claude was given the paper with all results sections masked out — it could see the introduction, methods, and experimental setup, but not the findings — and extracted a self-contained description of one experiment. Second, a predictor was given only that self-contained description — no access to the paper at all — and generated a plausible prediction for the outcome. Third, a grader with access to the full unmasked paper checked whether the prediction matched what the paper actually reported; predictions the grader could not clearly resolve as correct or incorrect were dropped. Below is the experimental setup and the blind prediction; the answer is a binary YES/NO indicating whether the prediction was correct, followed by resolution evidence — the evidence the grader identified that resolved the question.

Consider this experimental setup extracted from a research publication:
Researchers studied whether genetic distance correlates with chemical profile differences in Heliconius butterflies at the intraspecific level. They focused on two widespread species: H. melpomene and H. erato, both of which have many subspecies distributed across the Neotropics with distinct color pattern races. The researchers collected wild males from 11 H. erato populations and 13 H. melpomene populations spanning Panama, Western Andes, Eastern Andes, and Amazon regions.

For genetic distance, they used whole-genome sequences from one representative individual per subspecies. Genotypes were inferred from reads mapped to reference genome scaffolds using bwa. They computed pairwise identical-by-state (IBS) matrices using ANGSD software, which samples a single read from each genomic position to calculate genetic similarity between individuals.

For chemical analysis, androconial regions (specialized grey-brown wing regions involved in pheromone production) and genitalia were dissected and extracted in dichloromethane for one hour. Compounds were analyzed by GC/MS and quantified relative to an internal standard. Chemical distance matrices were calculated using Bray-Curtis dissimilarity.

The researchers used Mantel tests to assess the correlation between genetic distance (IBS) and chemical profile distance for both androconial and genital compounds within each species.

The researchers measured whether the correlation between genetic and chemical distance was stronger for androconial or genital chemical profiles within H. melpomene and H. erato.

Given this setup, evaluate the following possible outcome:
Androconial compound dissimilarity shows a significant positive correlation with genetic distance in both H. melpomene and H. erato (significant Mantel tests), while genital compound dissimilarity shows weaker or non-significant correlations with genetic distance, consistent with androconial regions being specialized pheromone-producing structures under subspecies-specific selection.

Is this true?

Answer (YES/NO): NO